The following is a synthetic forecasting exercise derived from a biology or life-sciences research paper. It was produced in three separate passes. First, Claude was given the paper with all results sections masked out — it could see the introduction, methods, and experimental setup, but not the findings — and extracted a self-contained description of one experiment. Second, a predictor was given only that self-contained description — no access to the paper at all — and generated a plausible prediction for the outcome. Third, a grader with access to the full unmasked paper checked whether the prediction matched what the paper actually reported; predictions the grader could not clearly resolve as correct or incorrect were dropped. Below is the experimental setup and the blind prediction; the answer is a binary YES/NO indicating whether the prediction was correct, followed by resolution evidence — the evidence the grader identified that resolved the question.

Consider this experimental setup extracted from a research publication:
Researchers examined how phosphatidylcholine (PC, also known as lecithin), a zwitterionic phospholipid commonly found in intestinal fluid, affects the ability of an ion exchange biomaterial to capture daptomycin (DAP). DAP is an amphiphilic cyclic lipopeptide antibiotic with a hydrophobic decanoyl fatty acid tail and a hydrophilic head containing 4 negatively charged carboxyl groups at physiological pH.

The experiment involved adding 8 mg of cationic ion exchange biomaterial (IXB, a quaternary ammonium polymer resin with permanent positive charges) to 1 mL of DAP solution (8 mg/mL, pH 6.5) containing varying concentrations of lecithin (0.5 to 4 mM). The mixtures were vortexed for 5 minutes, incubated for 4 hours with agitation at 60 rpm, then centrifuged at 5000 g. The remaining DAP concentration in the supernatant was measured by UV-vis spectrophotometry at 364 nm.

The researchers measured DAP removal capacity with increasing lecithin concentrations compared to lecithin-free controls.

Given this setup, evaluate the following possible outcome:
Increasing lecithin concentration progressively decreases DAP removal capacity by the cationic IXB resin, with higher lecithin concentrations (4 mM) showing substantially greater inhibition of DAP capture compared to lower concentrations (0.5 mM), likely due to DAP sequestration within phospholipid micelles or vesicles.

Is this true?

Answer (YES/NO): NO